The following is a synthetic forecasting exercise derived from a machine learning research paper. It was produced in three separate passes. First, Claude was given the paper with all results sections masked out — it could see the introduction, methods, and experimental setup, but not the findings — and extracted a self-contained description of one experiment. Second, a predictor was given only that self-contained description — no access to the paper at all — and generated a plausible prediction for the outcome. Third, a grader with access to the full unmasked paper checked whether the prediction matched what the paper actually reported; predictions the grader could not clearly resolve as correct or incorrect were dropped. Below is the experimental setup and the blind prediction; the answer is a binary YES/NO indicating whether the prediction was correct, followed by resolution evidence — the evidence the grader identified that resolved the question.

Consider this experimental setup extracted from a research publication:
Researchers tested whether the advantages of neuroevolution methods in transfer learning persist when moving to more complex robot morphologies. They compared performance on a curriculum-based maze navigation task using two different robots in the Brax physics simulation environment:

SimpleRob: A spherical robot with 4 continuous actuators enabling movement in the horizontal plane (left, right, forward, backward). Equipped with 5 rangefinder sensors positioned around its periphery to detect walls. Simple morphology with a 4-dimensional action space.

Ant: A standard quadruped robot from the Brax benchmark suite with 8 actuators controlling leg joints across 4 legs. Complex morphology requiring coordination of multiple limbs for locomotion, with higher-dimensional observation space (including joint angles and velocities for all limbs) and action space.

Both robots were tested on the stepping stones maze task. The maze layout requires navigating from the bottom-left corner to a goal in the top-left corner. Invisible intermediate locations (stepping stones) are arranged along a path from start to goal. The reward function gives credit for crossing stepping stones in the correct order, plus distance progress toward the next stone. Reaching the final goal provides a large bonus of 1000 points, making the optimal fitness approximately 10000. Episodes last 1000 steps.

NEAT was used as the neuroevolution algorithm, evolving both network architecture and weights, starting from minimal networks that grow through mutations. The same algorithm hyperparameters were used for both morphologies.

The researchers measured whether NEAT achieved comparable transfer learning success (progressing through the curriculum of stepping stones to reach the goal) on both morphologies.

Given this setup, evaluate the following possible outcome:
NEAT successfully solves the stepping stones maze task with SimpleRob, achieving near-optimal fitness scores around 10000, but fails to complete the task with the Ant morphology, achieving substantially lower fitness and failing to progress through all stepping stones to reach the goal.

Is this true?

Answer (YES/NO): NO